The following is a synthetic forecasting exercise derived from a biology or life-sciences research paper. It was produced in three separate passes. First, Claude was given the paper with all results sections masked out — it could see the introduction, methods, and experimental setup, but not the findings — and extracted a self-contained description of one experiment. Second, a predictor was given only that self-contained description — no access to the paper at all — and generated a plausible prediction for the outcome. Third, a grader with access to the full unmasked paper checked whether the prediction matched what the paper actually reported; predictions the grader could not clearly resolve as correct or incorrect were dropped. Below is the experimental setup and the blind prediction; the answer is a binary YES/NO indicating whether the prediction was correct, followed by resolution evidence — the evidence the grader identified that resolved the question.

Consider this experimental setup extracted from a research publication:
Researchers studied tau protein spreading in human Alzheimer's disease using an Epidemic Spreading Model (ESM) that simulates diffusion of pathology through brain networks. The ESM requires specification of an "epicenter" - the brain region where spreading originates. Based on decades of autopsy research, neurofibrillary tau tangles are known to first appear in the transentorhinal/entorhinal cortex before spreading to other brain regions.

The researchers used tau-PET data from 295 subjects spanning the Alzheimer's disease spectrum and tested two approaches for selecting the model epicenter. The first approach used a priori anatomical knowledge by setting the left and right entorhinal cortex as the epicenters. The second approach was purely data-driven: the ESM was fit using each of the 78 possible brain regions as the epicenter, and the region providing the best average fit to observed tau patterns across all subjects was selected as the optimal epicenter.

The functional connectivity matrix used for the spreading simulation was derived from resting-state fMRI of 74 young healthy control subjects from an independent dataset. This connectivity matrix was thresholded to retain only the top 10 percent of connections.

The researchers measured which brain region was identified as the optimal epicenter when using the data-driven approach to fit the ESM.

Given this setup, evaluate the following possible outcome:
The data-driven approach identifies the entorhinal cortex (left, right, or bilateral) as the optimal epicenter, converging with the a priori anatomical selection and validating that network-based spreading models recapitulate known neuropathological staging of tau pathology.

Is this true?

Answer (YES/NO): NO